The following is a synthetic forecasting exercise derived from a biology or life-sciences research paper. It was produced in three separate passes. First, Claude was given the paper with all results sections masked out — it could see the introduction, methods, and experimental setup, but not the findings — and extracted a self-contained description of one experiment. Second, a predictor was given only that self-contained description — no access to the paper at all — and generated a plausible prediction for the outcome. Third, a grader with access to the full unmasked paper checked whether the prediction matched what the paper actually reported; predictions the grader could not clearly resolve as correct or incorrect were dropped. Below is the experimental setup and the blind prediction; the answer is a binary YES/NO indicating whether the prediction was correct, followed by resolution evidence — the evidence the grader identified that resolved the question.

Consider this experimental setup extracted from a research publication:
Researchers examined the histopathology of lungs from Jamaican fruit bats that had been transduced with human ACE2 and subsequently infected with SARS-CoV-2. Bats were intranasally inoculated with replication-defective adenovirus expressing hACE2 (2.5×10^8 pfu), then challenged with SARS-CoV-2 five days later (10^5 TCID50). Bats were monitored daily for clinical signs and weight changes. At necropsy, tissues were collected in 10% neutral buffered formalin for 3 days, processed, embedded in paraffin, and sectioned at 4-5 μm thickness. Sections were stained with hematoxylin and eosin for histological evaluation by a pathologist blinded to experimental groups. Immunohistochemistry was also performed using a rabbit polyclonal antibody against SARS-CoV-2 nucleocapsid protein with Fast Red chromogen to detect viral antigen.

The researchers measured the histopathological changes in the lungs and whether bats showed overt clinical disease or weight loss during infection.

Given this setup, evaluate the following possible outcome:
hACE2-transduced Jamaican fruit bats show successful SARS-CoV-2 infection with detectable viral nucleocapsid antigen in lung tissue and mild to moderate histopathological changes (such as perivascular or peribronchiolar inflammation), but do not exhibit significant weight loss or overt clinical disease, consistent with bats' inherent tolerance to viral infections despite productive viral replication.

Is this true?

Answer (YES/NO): YES